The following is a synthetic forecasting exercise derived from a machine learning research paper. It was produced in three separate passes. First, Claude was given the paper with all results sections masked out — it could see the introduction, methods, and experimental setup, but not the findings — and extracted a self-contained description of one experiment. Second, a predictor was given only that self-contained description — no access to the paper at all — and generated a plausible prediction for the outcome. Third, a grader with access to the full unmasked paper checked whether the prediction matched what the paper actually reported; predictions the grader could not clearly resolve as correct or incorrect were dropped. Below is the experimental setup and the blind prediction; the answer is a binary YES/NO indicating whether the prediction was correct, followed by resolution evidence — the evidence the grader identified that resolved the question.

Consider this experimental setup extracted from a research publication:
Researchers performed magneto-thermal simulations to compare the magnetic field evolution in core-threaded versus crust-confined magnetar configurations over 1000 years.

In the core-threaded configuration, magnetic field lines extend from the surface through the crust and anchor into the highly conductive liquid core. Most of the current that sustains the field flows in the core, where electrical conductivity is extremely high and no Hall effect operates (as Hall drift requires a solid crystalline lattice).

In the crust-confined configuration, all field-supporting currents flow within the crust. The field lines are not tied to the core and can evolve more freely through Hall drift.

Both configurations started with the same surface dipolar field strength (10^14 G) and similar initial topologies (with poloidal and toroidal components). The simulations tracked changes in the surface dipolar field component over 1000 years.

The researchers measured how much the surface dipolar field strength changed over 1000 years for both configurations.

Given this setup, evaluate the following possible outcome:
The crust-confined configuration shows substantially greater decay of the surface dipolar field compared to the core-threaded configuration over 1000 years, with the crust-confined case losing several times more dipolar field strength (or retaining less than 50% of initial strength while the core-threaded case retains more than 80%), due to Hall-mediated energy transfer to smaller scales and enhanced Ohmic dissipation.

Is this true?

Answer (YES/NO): NO